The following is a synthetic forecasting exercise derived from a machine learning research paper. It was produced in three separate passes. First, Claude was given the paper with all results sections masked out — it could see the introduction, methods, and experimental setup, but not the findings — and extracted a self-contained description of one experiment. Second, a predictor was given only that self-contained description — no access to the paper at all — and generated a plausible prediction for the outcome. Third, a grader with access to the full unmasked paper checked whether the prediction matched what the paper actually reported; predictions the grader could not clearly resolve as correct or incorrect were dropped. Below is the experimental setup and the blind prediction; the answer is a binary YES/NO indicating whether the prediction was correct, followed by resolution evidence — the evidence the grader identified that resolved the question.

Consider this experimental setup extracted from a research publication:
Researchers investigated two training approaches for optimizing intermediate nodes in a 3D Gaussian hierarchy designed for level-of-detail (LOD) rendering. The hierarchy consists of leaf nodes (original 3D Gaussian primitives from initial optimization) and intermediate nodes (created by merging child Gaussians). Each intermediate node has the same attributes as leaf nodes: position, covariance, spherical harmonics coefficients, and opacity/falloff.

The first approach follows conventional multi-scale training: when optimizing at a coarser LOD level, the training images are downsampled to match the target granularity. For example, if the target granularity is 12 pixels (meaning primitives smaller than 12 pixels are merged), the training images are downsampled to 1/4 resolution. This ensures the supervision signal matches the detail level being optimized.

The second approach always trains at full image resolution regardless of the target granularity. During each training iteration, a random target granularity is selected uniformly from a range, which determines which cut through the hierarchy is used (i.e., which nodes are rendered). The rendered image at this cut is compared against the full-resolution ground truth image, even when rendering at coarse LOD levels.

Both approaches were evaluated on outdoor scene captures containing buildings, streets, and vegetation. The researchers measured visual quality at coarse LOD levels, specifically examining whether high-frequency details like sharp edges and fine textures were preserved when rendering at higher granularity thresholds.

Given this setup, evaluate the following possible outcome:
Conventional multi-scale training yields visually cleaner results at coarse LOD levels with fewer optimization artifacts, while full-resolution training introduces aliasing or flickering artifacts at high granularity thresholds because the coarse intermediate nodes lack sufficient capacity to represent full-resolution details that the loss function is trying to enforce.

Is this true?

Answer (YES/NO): NO